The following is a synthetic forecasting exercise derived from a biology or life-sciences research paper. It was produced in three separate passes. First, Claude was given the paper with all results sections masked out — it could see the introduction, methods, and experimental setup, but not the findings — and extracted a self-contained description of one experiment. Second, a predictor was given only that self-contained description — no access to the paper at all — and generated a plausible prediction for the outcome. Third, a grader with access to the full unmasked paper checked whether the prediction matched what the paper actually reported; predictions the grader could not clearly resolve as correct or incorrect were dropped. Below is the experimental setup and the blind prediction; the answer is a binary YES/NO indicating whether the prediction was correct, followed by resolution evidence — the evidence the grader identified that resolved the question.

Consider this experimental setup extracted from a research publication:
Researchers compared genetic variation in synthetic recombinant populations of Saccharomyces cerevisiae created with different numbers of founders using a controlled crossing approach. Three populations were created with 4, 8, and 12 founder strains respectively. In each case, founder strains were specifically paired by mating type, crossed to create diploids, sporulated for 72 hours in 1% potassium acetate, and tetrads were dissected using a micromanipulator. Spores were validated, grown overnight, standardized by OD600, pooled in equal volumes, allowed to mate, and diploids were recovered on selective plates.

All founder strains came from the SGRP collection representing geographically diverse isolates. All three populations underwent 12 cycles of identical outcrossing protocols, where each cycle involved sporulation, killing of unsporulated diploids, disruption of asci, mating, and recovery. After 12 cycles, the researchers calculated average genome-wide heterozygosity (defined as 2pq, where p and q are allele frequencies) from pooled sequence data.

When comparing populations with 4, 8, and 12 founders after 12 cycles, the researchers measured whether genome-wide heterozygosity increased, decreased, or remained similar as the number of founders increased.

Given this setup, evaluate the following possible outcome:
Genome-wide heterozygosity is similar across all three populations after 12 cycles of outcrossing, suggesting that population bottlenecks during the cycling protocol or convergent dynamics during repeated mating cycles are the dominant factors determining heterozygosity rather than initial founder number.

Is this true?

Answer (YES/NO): NO